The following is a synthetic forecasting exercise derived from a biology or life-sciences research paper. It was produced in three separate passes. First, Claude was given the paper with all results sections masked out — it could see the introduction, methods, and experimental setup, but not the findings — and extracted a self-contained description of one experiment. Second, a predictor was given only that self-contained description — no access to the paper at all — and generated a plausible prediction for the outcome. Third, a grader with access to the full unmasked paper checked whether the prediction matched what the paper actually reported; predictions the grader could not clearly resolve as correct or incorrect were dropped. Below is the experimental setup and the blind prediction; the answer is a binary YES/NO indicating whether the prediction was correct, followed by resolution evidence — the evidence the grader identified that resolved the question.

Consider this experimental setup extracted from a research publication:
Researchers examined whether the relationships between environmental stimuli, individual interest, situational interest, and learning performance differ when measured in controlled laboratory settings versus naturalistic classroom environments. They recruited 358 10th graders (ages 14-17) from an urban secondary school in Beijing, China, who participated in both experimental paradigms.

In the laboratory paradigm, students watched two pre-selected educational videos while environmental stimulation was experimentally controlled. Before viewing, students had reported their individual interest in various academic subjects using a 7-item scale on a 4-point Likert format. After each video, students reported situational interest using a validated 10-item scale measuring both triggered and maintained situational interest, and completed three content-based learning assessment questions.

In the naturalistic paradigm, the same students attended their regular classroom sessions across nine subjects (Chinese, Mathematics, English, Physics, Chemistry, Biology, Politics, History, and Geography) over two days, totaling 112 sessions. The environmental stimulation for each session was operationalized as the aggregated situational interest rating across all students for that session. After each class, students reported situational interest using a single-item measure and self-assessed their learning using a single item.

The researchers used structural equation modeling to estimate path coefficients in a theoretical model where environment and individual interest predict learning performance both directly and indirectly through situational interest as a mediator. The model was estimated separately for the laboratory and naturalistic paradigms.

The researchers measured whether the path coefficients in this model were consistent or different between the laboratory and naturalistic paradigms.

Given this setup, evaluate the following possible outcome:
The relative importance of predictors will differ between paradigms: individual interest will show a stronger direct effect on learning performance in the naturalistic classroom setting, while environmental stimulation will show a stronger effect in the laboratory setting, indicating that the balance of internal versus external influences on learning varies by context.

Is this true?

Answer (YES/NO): NO